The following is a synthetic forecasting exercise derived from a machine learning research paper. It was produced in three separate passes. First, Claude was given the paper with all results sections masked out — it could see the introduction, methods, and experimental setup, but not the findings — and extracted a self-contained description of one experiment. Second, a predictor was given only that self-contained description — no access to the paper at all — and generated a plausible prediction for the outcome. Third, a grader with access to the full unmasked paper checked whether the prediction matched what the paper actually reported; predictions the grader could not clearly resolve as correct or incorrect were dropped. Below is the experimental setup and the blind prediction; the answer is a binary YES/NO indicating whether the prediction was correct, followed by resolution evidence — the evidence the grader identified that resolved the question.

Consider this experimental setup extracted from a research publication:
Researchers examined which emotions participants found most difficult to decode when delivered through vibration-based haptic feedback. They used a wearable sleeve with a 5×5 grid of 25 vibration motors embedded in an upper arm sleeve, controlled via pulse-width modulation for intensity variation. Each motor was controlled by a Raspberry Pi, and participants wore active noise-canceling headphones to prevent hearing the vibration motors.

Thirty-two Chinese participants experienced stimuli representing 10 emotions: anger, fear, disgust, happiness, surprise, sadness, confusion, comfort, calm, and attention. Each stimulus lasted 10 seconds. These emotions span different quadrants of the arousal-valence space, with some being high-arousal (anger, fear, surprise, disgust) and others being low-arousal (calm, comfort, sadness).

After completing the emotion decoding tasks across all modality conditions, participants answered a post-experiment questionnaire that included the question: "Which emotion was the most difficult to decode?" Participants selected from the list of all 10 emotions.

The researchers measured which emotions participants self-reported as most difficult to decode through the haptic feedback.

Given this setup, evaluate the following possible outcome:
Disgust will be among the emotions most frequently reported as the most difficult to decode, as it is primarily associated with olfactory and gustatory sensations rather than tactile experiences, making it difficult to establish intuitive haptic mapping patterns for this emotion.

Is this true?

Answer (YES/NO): YES